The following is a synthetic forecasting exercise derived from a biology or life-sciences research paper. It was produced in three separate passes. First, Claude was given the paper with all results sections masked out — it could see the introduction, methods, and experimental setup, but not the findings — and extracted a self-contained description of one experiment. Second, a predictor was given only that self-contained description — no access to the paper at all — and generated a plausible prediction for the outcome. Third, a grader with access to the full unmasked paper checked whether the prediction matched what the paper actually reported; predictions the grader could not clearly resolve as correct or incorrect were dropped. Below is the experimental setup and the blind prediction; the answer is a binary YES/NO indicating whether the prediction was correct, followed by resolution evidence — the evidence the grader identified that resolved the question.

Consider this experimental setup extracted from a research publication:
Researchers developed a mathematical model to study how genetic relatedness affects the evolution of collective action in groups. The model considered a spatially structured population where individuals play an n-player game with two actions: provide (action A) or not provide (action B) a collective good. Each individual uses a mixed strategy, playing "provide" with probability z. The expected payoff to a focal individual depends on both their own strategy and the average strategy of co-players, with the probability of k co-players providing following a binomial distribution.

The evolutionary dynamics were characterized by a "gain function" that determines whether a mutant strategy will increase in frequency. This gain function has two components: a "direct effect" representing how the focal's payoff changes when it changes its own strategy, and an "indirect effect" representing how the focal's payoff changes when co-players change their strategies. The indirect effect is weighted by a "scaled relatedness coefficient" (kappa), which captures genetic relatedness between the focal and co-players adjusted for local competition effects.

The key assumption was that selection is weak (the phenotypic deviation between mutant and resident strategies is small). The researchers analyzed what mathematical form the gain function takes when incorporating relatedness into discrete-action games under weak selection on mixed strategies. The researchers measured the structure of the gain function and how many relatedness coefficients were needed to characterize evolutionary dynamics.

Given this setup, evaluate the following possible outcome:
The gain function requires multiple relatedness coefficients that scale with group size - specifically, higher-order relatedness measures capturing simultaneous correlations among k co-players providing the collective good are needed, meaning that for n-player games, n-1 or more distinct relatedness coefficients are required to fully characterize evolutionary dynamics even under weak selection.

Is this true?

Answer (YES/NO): NO